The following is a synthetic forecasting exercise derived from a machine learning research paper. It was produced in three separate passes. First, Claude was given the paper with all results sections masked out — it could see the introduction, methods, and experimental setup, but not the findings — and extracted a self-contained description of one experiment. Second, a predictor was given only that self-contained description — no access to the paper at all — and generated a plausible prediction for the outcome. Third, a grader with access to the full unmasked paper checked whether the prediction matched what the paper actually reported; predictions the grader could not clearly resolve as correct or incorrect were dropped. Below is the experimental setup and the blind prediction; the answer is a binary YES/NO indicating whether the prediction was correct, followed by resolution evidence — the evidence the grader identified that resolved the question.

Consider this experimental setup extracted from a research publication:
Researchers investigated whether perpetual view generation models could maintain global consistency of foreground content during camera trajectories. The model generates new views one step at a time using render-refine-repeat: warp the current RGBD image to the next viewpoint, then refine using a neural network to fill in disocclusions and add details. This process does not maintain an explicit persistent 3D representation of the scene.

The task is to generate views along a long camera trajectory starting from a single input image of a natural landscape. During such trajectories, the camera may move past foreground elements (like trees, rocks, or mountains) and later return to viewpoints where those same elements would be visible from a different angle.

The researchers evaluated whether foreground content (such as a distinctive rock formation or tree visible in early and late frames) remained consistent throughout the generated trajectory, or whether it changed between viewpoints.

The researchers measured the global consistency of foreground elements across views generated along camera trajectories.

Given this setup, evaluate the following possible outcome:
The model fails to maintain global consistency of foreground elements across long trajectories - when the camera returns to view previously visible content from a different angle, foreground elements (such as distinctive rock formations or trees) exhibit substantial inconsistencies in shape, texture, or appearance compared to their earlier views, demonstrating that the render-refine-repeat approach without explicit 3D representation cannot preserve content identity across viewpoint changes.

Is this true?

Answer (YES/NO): YES